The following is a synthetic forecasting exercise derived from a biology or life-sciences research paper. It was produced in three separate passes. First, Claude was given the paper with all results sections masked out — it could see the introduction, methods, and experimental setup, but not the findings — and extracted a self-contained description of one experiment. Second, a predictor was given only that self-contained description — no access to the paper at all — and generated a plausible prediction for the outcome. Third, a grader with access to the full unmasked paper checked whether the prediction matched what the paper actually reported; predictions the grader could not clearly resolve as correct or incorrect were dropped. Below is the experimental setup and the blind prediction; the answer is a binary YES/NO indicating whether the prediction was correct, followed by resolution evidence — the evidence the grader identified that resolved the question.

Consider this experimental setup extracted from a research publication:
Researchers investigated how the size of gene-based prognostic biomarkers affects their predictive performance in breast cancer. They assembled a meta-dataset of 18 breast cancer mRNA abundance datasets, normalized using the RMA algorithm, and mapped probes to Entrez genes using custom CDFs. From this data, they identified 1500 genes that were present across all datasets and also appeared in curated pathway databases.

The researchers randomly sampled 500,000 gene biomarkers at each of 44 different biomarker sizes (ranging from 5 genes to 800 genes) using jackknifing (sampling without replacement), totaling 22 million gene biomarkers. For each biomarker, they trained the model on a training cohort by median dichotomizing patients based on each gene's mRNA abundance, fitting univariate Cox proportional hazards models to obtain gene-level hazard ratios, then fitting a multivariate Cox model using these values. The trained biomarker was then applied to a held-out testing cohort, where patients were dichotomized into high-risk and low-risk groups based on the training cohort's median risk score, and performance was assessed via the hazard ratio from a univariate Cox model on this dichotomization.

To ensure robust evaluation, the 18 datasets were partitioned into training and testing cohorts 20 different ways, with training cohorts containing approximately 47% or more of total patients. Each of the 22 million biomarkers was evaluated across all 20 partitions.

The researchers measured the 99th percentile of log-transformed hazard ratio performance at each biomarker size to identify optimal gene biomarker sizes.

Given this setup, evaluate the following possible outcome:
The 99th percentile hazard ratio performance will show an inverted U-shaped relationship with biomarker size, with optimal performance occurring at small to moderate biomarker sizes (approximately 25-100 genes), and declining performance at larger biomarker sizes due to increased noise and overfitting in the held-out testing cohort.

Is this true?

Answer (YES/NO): NO